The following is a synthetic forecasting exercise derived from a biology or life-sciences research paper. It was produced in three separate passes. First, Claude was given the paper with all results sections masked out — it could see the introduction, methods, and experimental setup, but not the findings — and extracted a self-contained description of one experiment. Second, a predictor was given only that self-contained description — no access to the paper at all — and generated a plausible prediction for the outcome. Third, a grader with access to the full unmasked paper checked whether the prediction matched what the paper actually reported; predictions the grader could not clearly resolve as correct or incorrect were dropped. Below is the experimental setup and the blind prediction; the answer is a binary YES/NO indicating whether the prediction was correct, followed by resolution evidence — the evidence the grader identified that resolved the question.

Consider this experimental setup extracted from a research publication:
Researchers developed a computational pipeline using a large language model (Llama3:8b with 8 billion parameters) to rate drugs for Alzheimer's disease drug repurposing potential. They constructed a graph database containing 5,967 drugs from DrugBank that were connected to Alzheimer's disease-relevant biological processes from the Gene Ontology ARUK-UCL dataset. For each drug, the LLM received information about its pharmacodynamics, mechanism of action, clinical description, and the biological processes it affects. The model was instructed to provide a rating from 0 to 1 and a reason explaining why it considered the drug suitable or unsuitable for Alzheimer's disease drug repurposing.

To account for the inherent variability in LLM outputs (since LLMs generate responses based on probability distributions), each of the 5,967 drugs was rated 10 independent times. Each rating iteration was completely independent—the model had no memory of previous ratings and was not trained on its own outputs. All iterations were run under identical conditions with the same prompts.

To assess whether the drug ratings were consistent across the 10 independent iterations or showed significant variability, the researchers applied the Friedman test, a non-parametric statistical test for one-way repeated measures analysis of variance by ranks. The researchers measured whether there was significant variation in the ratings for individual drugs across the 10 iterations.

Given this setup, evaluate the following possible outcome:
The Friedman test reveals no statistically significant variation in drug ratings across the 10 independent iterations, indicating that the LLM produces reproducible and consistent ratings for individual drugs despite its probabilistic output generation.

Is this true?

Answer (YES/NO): YES